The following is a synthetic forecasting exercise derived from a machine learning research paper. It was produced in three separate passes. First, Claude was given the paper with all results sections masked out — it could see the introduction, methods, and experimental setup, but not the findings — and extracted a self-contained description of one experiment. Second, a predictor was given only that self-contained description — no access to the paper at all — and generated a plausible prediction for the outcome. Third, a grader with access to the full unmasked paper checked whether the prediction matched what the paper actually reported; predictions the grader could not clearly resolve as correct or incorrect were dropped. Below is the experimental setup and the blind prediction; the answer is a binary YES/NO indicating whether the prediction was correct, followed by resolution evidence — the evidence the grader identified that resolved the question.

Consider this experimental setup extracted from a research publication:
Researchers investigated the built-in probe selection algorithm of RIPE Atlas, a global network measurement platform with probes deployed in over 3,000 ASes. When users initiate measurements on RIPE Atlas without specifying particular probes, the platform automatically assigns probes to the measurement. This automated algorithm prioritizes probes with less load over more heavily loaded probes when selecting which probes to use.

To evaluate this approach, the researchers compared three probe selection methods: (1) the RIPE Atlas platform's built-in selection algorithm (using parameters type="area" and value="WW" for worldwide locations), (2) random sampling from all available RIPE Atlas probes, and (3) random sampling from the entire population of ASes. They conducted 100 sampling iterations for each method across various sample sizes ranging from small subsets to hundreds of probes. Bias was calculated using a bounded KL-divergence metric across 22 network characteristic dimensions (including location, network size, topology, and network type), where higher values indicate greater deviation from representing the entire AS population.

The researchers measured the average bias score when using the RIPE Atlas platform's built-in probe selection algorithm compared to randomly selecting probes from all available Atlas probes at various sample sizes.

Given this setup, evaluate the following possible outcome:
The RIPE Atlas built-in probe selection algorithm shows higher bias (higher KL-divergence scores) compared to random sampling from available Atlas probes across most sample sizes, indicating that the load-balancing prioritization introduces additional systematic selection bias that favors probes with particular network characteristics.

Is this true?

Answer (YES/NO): YES